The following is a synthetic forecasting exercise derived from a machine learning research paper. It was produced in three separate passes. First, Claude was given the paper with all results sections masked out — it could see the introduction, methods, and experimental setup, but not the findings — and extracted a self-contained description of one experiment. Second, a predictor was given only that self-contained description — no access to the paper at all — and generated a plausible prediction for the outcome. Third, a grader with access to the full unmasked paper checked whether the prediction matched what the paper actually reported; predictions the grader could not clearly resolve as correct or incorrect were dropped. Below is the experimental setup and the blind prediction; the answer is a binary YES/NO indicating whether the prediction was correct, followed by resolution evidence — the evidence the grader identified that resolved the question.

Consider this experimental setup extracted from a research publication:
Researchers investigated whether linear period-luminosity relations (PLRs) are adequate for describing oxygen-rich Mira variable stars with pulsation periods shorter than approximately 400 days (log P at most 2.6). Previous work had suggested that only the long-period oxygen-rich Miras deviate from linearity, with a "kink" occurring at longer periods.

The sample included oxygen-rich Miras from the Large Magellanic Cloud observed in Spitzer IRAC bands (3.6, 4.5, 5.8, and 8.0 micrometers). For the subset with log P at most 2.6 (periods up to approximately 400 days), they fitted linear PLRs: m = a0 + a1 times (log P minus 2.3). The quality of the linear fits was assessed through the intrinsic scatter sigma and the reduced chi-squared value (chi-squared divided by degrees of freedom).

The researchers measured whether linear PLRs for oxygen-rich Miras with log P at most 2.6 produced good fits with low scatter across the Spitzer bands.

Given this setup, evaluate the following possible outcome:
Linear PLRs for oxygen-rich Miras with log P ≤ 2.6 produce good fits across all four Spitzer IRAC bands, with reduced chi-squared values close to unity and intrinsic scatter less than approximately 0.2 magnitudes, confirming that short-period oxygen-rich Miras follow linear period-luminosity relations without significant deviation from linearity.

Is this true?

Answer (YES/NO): NO